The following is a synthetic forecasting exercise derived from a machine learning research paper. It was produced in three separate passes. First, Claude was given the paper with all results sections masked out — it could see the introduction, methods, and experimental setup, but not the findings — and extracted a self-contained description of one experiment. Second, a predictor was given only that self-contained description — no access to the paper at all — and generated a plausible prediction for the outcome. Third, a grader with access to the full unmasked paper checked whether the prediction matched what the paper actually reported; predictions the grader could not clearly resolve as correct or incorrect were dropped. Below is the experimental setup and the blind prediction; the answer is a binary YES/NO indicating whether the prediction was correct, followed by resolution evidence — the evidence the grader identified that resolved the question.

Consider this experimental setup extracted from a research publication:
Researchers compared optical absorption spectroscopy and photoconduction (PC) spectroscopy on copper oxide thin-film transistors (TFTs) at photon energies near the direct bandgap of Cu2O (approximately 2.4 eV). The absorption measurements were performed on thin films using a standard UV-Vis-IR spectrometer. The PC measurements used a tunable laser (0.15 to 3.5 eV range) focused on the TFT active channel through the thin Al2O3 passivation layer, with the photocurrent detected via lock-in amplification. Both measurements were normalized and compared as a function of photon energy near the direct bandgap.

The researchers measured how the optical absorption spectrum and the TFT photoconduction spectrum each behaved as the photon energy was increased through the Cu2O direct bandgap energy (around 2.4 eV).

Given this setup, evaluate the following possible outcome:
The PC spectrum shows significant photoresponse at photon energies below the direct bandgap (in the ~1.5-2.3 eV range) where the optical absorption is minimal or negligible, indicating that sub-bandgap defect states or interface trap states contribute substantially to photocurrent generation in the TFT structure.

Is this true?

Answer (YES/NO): NO